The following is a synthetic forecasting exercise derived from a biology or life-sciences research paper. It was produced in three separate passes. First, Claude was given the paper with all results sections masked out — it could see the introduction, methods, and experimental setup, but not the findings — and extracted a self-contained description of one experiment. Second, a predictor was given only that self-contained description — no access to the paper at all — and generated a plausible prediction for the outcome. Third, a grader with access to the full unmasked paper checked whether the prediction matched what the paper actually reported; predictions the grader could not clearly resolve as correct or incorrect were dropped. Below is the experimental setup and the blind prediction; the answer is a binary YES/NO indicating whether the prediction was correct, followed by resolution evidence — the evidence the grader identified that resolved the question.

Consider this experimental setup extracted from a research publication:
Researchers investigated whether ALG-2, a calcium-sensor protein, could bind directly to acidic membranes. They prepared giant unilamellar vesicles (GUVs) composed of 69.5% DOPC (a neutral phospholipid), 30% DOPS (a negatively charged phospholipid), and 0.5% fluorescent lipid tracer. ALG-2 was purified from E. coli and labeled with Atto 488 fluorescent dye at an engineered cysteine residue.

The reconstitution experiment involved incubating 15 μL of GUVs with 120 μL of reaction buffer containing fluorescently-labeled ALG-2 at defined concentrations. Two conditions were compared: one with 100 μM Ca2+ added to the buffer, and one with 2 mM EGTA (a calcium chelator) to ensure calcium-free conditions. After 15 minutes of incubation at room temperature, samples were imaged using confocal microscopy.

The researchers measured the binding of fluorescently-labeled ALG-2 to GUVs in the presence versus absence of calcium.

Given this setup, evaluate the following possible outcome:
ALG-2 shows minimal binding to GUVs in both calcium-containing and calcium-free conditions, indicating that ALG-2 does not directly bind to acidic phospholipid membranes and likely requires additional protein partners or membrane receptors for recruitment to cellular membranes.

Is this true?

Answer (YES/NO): NO